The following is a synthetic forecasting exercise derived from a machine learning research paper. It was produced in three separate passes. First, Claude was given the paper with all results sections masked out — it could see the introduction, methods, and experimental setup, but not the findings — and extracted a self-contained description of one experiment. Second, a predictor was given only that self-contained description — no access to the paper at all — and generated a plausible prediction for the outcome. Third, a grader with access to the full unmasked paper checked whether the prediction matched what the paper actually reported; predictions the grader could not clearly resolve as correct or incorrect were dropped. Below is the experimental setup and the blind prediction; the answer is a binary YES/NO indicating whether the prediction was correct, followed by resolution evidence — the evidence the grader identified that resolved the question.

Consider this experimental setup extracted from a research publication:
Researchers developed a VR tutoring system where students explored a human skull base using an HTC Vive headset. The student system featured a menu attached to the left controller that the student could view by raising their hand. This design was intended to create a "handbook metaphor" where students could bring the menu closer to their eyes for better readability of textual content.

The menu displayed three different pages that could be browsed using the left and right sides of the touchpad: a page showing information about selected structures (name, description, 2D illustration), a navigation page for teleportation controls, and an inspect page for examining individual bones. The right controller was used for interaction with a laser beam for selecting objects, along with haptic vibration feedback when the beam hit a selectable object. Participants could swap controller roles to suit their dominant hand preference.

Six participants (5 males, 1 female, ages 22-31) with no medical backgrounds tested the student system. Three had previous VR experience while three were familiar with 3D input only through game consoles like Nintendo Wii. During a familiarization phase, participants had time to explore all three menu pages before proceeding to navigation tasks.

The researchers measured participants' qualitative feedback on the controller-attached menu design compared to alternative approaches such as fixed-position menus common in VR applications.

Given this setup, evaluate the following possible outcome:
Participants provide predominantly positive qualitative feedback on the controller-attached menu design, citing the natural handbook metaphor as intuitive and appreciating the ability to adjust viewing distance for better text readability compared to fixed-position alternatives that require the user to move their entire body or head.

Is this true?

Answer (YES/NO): NO